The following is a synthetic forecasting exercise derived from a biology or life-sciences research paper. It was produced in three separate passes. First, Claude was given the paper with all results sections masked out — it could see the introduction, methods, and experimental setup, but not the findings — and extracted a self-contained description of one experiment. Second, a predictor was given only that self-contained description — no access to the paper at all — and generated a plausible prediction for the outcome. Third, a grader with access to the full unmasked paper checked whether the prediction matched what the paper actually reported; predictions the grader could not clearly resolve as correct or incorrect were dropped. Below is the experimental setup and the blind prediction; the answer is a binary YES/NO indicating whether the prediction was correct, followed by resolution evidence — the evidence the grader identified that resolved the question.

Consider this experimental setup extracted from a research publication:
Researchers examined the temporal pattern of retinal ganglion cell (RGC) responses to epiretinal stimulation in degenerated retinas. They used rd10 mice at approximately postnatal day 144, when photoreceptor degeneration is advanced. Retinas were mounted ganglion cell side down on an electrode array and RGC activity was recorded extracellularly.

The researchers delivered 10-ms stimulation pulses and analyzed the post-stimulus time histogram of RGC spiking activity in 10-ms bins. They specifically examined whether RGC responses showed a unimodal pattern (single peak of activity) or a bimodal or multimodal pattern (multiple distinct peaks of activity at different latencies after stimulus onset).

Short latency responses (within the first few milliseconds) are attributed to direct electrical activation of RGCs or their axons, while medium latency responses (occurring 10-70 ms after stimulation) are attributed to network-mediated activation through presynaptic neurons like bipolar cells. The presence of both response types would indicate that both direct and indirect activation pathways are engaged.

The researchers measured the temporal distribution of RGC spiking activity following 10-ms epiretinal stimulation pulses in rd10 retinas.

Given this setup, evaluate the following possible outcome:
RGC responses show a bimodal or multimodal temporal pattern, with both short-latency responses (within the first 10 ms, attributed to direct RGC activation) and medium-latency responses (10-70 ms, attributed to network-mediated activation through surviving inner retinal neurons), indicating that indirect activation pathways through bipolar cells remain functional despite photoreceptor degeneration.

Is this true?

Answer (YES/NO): YES